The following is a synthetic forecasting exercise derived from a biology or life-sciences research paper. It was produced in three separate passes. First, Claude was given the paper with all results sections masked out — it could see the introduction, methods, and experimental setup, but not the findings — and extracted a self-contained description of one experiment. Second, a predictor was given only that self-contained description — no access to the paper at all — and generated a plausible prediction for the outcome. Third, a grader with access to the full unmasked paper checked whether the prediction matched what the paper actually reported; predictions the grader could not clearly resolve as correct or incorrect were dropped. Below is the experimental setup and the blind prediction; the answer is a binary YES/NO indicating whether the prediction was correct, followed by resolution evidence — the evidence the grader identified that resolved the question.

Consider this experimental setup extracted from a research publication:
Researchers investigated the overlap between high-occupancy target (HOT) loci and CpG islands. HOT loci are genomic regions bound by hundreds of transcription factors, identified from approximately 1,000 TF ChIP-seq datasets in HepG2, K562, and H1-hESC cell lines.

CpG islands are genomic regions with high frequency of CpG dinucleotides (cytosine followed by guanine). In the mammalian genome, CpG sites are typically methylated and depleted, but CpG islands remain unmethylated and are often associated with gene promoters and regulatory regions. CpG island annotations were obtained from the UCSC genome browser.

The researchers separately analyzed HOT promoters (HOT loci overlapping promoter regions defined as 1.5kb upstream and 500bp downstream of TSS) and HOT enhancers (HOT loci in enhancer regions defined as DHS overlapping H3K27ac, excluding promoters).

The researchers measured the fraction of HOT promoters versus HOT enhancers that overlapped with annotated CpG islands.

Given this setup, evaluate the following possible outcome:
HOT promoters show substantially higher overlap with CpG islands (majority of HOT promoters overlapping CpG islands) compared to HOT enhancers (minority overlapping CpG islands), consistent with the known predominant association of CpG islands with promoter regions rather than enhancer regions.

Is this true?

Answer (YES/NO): YES